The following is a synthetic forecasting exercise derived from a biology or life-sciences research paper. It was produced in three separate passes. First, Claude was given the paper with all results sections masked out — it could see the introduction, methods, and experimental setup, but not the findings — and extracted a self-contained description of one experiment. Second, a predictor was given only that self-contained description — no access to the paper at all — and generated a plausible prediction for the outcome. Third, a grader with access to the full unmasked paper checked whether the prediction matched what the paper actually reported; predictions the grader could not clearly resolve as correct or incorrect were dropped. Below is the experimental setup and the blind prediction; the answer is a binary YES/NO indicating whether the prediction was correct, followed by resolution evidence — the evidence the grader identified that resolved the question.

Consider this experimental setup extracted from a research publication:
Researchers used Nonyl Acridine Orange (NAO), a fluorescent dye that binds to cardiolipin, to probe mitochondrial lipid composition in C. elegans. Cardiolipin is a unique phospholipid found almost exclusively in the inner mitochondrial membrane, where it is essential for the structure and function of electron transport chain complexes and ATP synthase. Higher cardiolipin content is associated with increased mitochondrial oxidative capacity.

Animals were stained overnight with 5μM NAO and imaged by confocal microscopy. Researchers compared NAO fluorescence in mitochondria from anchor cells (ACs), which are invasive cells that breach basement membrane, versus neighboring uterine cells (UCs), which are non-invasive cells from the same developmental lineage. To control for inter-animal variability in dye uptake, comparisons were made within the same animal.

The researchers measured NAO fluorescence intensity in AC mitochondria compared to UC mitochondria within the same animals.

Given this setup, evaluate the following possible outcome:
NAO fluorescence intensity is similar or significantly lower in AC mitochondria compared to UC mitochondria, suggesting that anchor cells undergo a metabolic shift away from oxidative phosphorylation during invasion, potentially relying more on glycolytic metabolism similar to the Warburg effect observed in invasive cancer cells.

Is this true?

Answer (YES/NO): NO